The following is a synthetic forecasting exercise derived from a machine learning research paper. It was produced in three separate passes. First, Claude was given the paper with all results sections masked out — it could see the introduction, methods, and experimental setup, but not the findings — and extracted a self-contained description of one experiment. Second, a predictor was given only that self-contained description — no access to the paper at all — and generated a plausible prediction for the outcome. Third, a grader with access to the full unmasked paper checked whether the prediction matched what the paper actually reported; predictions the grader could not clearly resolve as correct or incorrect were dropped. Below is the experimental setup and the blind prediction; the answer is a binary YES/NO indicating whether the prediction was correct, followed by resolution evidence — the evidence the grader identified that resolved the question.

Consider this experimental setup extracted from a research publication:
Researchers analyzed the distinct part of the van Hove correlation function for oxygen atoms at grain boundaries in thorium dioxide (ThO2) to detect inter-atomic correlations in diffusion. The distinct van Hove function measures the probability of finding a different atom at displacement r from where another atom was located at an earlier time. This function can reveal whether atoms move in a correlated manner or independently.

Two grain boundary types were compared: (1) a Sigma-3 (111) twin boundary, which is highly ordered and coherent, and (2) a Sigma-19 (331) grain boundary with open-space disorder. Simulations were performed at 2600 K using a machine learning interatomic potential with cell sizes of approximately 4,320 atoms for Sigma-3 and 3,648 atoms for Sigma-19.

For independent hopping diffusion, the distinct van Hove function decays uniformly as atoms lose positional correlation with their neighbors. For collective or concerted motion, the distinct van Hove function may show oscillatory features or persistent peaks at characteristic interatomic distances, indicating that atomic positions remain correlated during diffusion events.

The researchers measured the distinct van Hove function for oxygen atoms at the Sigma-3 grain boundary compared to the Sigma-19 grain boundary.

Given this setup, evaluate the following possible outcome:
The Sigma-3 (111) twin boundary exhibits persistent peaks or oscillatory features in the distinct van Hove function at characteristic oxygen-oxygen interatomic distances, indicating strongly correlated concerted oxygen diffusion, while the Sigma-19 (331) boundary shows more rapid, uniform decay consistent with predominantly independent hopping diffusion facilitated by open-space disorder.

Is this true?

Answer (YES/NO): NO